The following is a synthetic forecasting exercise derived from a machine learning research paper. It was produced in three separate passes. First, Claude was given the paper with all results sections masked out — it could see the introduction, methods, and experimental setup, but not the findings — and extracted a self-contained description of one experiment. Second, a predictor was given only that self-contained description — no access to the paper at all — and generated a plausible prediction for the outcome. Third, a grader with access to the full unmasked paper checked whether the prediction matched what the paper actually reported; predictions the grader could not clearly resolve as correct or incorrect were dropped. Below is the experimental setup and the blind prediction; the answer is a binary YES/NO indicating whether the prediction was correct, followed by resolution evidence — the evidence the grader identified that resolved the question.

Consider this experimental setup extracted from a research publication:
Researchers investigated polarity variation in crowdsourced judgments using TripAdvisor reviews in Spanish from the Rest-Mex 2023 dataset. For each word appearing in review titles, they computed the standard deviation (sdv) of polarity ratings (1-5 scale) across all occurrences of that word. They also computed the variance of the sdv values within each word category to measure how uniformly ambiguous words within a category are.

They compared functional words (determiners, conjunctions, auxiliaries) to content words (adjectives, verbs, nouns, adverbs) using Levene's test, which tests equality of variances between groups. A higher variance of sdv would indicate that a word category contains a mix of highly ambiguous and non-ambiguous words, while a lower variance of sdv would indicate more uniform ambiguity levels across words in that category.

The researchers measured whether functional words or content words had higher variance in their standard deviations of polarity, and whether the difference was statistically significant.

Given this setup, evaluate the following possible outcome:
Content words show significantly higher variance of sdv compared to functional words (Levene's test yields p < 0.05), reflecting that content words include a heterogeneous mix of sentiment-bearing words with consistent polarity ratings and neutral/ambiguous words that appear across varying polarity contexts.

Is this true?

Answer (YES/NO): YES